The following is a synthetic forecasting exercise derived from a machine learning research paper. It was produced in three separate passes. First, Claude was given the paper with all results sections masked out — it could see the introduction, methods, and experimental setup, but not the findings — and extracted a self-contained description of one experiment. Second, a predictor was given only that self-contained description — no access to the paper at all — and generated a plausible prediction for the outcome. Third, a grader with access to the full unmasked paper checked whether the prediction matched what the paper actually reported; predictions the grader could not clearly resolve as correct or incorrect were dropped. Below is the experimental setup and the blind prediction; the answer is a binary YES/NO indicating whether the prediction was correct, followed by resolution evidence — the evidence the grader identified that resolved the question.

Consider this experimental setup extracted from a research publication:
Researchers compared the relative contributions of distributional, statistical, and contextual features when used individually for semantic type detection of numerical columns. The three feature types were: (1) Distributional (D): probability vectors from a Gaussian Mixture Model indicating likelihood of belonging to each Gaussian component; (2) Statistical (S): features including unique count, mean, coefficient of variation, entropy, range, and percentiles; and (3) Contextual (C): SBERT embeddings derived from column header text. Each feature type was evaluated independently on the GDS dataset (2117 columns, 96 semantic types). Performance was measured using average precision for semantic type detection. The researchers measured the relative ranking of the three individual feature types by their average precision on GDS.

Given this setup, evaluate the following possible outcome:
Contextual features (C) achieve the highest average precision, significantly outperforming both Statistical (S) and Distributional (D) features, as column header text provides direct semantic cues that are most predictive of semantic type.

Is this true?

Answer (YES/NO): YES